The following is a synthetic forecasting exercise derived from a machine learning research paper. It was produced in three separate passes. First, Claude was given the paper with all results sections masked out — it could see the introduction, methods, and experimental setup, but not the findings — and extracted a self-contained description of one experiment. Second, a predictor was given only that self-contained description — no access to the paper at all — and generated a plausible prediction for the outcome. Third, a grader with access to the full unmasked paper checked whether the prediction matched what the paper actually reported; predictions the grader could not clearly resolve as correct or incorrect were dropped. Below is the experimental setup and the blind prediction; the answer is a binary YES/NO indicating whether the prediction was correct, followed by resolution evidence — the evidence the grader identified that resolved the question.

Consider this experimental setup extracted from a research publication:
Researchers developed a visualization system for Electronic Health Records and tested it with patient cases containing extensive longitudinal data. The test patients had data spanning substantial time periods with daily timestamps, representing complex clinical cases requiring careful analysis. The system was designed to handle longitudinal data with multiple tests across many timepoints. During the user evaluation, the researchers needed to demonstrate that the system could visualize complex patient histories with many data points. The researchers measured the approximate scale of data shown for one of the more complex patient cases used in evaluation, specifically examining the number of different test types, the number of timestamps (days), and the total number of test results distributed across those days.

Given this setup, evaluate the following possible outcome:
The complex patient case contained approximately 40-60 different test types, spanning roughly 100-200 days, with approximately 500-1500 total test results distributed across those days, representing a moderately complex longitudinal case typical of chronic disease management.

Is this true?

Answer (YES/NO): NO